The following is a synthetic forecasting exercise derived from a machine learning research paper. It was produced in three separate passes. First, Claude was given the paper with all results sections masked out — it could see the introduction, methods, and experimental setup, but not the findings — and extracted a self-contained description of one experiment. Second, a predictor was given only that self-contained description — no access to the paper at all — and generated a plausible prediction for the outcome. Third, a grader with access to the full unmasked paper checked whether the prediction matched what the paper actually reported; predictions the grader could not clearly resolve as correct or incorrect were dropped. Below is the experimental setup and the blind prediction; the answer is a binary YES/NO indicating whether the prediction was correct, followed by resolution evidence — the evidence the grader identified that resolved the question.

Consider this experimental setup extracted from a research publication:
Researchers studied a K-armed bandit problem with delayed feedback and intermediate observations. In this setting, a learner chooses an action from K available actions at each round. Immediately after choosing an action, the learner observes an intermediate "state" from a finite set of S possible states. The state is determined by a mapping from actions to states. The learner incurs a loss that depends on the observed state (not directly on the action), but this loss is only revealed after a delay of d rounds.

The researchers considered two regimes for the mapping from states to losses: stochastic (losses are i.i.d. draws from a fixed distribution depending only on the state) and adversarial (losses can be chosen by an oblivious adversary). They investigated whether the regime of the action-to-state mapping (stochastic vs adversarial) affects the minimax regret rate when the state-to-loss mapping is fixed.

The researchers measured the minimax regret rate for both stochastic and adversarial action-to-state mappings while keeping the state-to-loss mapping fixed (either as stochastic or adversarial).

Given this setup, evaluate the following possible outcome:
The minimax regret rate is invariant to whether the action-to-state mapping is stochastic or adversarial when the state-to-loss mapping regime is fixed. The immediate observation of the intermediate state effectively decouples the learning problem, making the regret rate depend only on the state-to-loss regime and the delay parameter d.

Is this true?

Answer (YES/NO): YES